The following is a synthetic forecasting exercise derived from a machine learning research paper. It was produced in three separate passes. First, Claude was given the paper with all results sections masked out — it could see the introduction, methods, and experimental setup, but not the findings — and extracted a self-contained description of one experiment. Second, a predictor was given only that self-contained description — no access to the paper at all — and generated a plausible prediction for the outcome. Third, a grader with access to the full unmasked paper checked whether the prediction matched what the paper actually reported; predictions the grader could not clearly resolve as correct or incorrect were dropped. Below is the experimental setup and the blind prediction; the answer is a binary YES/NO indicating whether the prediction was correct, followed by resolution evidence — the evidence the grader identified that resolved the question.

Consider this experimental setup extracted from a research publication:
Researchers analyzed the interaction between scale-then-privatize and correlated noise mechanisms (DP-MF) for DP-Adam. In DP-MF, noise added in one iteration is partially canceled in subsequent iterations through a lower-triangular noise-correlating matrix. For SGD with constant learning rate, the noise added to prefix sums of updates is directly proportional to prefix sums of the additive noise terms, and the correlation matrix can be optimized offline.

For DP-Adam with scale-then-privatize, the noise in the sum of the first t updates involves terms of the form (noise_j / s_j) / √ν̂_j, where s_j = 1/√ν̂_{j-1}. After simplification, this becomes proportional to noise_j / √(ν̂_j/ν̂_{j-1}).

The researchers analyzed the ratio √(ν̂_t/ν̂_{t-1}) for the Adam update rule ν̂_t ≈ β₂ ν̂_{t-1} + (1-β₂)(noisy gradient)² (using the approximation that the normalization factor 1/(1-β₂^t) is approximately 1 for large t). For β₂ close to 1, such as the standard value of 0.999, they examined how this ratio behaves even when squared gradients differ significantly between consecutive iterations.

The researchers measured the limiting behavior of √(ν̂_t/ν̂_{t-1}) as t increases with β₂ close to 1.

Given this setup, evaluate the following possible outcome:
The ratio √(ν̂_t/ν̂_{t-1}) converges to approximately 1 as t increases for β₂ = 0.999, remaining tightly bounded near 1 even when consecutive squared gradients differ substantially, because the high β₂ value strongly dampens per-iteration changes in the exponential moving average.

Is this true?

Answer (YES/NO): YES